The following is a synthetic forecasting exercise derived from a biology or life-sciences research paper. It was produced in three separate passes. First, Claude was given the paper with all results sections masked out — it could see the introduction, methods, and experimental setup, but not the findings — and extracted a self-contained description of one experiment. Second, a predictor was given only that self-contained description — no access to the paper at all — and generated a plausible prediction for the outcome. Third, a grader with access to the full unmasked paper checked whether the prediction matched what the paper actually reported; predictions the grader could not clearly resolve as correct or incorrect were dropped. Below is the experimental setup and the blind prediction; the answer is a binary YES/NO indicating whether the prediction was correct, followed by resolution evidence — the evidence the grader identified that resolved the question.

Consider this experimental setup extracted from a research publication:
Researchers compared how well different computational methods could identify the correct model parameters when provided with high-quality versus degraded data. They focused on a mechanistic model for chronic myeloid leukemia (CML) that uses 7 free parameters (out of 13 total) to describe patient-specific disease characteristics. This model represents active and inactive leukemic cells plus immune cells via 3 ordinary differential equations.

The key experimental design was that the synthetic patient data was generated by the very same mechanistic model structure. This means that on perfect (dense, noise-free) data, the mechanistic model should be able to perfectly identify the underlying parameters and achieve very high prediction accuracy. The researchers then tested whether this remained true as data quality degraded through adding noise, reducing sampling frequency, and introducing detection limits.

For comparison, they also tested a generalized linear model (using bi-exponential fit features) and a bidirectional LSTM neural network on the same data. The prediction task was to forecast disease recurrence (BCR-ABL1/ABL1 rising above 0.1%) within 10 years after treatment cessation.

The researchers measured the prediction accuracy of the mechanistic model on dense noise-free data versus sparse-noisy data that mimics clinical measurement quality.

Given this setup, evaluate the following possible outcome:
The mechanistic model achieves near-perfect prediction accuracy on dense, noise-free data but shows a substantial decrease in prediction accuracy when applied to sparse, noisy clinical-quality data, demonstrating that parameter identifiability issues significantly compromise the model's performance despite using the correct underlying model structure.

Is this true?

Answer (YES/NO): YES